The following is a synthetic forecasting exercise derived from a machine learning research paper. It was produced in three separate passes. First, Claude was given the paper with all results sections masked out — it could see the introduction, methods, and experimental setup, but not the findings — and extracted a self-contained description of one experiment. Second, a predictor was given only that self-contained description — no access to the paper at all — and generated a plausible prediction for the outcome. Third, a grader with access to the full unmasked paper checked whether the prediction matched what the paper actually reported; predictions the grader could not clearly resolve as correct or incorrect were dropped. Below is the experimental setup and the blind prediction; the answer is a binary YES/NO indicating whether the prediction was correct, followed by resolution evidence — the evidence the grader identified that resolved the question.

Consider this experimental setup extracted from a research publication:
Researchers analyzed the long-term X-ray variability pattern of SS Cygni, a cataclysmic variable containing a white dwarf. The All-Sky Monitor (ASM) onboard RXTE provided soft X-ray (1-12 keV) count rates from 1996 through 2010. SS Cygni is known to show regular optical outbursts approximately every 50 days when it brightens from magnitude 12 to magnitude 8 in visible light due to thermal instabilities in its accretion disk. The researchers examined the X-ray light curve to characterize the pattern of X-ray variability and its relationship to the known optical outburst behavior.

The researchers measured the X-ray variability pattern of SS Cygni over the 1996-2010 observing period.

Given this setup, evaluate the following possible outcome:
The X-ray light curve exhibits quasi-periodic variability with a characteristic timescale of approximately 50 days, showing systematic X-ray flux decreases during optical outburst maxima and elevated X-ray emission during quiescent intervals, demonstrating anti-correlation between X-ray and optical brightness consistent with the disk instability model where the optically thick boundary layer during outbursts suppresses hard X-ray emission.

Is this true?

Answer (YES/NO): NO